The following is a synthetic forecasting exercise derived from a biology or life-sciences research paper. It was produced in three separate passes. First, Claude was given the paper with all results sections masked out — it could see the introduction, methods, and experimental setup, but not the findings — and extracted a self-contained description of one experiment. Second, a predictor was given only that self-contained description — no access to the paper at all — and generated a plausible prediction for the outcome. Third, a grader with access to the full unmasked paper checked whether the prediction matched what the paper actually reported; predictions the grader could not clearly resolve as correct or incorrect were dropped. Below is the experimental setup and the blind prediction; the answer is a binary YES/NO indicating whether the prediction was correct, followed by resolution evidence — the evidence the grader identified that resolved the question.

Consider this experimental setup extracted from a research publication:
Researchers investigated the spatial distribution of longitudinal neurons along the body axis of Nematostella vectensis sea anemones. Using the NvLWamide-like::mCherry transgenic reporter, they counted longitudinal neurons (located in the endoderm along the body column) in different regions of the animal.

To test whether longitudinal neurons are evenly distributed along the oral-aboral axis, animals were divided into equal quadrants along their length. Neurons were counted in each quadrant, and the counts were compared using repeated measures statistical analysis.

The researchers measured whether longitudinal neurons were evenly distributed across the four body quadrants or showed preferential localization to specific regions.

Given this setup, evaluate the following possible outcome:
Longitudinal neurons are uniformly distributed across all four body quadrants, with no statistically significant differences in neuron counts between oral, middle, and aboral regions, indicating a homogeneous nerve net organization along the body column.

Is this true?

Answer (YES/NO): YES